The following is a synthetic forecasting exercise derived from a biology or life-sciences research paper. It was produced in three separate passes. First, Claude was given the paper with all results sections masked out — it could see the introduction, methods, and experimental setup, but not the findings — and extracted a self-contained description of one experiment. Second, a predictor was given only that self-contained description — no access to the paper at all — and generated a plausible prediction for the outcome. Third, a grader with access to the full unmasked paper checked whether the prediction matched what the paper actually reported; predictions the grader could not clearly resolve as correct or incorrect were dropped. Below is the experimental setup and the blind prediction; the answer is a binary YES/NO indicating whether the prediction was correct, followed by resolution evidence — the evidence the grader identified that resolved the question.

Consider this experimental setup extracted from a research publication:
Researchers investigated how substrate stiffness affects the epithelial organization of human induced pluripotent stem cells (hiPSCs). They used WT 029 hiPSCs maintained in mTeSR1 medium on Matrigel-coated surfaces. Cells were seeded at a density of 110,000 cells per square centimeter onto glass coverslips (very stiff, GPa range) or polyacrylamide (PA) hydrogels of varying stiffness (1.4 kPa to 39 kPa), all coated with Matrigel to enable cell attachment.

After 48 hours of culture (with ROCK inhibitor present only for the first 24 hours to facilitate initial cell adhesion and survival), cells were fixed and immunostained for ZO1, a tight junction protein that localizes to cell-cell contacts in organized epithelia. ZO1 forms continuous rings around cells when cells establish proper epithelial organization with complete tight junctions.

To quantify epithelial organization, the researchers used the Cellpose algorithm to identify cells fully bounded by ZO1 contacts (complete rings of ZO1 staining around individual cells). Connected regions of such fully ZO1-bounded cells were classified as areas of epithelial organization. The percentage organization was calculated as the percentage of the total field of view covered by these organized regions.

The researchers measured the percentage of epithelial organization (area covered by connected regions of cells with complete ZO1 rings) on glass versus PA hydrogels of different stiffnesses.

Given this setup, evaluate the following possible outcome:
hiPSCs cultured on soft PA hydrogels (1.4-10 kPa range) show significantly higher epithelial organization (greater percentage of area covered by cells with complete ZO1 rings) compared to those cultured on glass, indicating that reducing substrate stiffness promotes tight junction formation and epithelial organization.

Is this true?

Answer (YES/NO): NO